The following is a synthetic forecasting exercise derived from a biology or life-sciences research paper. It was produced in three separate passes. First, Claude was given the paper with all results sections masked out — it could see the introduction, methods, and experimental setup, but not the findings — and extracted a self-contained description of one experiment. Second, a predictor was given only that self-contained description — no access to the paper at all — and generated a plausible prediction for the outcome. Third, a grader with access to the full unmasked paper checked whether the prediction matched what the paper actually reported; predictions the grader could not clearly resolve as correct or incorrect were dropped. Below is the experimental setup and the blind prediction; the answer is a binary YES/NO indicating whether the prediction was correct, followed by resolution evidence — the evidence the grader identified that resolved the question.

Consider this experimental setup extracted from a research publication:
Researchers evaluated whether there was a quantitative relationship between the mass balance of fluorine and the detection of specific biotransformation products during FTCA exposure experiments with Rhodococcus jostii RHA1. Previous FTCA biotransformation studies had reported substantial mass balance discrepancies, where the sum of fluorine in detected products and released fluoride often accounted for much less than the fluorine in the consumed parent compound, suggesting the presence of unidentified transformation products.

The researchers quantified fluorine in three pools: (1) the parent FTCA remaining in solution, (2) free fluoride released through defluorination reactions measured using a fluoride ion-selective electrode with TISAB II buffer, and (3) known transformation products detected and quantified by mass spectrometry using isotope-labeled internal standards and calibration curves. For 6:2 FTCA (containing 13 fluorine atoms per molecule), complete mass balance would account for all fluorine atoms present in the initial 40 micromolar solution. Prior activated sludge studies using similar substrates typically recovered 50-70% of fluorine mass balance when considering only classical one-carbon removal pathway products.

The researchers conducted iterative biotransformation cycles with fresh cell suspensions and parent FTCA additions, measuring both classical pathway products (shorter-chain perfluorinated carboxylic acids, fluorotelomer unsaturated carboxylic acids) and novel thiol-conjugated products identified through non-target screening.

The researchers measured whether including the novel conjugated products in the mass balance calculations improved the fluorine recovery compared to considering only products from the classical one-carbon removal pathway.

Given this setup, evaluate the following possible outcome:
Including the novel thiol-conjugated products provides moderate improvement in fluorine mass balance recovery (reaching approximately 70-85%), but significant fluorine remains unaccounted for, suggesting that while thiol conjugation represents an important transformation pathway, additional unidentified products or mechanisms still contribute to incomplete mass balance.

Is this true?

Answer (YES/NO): NO